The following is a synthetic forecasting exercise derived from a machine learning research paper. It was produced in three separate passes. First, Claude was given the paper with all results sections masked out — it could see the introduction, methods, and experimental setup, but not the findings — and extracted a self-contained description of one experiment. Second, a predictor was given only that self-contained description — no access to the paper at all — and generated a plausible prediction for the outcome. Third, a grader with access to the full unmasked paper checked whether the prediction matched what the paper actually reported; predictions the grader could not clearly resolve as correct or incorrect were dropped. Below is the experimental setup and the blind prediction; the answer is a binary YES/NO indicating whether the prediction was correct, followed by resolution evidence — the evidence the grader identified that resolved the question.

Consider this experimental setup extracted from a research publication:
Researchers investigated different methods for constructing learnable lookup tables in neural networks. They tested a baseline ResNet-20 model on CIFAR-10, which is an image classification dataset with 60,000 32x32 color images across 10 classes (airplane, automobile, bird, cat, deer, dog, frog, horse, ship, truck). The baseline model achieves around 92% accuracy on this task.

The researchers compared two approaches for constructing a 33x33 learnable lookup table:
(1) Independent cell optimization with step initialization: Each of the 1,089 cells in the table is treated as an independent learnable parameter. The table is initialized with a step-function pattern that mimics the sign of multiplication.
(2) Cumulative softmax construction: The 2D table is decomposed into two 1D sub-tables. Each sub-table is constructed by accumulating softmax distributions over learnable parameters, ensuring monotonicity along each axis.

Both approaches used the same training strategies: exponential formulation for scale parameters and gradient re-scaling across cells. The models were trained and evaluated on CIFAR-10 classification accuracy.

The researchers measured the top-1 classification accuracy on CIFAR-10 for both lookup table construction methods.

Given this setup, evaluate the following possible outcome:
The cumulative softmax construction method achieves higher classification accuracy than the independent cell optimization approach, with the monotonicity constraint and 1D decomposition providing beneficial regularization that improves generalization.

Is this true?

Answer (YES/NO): YES